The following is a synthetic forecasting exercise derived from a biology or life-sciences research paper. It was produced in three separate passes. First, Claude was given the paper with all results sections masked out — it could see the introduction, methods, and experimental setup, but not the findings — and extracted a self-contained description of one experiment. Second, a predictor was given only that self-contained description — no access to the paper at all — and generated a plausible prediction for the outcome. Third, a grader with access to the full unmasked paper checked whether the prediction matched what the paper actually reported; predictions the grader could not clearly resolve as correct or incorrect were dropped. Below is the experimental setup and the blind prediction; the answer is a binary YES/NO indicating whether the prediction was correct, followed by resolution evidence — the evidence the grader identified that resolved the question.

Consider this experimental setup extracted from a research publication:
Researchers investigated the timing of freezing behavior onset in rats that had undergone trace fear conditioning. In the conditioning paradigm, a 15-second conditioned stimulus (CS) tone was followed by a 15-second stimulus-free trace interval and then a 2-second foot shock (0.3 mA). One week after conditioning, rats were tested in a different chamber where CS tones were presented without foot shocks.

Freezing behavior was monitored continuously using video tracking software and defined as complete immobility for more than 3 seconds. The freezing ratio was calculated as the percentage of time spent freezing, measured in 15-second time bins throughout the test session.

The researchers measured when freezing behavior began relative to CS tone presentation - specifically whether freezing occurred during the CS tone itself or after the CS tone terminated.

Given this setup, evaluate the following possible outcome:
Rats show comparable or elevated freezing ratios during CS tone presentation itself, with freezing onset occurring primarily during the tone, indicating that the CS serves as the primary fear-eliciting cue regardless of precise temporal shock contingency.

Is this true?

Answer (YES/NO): NO